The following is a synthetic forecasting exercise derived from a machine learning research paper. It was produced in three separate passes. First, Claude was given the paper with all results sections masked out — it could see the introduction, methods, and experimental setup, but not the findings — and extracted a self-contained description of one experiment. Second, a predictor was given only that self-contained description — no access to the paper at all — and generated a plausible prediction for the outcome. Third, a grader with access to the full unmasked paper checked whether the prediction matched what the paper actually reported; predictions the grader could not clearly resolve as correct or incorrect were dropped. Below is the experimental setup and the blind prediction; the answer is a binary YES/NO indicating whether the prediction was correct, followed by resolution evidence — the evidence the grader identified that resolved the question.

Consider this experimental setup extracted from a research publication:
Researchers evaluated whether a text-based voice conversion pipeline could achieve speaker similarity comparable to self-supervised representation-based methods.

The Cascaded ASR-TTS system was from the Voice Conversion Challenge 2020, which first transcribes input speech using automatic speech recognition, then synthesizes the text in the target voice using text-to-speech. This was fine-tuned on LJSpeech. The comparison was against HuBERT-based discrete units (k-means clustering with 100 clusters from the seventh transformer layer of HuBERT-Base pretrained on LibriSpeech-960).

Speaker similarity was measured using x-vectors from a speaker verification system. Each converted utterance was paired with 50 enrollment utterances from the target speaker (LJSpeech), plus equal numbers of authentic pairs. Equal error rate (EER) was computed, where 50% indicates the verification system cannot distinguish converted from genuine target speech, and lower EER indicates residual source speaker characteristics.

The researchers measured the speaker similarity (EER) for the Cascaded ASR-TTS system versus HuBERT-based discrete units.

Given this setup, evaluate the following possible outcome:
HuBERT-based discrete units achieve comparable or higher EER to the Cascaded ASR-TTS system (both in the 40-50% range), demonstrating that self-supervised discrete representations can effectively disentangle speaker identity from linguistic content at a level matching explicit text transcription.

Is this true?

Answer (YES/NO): YES